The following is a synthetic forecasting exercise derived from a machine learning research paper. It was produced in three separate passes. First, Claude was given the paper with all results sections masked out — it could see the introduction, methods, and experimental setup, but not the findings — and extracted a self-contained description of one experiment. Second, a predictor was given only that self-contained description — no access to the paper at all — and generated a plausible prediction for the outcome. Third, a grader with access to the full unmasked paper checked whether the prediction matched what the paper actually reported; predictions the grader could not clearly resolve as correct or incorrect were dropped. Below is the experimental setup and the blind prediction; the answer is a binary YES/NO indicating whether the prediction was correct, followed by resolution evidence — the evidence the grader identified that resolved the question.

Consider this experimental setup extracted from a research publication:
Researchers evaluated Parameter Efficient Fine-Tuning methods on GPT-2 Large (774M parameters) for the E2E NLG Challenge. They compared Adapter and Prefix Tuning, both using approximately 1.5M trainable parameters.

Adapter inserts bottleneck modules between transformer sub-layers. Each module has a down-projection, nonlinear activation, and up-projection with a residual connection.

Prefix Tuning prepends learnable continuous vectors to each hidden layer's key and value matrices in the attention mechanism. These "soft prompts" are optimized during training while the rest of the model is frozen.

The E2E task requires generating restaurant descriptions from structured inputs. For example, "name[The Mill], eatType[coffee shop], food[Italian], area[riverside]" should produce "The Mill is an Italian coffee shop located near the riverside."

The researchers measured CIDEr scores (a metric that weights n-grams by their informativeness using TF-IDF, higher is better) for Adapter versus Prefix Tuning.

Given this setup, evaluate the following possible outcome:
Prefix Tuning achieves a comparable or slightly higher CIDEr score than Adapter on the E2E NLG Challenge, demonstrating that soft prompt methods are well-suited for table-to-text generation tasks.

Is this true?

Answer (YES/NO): NO